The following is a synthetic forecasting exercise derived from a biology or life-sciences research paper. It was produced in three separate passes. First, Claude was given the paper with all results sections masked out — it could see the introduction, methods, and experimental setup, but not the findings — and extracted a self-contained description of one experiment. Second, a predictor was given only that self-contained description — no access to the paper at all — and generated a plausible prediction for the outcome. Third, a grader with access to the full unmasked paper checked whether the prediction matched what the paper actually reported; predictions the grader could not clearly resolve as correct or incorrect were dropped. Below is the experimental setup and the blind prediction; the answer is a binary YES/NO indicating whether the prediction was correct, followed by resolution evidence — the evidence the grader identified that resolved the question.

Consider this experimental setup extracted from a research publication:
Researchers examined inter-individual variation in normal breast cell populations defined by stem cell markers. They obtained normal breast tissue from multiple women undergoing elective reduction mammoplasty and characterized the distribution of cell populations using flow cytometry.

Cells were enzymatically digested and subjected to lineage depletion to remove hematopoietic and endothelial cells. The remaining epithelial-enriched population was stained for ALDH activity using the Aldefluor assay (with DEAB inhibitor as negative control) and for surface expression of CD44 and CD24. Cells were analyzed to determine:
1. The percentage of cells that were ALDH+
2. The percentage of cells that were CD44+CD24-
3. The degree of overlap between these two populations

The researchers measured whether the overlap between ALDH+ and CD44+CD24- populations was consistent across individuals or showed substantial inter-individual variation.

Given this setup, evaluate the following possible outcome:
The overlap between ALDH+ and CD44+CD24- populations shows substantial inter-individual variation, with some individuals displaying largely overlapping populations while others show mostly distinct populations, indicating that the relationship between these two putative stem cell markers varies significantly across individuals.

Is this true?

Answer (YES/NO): YES